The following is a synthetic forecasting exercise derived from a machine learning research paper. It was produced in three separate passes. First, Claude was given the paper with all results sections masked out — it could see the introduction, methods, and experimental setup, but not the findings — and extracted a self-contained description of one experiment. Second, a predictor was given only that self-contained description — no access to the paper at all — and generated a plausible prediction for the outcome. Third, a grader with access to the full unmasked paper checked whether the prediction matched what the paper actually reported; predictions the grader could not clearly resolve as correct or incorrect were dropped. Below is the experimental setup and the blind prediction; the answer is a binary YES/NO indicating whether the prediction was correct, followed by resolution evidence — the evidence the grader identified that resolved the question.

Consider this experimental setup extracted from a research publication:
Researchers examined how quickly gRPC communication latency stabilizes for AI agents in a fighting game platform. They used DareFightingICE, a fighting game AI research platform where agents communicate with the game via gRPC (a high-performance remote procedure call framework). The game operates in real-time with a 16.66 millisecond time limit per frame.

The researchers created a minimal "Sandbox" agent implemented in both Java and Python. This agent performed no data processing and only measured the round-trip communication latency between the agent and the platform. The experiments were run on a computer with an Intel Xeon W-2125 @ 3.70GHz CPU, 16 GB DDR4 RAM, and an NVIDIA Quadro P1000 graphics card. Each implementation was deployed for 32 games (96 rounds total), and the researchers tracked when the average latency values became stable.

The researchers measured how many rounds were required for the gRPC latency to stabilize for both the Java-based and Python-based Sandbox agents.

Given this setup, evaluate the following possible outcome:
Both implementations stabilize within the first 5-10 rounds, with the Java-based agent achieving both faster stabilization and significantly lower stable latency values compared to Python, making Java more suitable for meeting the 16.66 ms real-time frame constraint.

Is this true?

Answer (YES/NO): NO